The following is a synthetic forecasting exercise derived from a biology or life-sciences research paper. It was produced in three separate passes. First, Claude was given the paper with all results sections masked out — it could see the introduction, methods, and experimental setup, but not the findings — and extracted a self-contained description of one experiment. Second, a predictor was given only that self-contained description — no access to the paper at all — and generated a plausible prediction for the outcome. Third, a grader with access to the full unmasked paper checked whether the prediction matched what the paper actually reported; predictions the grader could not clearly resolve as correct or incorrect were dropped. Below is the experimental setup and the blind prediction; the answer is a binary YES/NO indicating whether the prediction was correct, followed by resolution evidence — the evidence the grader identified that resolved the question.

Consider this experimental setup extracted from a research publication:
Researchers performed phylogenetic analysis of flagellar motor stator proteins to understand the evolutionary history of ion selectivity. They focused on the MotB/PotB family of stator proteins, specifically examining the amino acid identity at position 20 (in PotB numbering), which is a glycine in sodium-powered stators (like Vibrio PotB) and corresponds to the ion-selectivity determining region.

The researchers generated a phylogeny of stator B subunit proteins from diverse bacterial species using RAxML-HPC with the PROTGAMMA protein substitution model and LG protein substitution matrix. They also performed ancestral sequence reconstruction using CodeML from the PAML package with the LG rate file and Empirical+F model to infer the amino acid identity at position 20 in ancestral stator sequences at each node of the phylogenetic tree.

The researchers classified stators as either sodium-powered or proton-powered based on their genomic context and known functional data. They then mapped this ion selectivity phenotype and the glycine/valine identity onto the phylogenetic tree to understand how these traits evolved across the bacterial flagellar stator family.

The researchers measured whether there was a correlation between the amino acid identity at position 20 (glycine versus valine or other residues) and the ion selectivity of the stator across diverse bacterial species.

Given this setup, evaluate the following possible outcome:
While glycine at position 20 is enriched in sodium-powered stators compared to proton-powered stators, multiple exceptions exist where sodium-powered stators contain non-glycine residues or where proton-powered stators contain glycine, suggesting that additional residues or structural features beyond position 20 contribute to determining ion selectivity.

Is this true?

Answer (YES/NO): NO